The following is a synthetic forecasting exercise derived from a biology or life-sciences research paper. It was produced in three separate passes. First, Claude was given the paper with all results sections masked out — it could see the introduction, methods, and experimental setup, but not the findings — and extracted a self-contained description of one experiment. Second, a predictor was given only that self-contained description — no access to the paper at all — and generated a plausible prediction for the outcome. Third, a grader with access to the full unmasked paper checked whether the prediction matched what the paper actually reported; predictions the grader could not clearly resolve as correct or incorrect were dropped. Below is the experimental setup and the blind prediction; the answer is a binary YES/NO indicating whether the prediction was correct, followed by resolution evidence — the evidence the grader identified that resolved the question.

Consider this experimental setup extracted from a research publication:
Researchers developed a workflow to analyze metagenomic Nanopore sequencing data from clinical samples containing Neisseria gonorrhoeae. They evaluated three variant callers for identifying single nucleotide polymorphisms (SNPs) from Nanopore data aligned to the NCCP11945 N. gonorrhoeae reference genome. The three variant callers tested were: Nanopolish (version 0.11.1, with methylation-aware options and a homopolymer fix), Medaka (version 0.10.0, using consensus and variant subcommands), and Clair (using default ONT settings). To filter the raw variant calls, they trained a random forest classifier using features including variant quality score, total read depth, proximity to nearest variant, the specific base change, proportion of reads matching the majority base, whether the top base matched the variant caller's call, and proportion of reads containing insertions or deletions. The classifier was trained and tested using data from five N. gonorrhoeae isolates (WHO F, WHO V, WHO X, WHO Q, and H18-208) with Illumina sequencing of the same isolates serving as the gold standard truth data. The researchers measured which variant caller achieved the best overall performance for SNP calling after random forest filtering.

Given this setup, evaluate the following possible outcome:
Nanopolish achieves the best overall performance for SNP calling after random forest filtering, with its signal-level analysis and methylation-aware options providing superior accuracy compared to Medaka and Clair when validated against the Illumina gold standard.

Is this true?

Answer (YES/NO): NO